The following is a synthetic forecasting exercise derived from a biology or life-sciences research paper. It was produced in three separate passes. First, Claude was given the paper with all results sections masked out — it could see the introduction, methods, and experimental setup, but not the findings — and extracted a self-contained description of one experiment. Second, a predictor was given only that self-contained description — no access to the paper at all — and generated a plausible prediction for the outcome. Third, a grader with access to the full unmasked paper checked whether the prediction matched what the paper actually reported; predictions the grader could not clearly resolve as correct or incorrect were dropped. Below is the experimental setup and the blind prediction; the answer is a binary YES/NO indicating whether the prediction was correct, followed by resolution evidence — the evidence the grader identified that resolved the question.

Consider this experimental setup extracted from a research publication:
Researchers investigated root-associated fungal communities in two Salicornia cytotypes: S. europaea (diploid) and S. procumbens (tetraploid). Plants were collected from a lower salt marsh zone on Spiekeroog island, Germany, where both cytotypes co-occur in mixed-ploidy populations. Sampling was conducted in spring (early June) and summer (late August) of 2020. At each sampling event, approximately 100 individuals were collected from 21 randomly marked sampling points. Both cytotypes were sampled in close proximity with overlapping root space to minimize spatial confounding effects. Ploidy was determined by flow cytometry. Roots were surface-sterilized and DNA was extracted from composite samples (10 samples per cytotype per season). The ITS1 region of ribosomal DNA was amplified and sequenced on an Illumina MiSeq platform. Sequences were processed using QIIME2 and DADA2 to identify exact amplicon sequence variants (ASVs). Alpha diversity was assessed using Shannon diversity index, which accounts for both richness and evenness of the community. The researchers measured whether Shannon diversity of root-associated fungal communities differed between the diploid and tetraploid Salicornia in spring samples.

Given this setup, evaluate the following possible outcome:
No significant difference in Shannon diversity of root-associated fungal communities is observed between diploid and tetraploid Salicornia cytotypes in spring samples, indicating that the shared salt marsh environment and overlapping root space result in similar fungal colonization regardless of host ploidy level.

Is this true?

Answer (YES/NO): NO